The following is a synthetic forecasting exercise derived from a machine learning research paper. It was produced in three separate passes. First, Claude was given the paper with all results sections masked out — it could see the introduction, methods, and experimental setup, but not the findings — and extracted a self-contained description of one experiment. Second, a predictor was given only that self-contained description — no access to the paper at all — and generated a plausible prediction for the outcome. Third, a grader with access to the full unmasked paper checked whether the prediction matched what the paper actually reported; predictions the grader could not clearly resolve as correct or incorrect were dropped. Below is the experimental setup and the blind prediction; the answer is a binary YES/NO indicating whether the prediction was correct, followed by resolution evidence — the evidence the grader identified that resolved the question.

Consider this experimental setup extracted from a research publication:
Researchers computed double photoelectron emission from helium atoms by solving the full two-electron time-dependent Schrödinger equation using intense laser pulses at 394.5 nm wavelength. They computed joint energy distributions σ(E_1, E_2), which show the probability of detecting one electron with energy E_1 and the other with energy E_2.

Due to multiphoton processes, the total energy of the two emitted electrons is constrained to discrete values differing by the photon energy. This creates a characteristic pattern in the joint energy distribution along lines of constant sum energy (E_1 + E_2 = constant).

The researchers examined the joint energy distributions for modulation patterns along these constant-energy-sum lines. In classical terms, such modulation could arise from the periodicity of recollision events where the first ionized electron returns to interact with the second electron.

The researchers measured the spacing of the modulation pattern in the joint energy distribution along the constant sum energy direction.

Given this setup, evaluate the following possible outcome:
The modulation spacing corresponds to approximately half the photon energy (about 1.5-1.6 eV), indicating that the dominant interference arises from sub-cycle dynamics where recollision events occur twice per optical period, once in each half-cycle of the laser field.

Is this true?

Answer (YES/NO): NO